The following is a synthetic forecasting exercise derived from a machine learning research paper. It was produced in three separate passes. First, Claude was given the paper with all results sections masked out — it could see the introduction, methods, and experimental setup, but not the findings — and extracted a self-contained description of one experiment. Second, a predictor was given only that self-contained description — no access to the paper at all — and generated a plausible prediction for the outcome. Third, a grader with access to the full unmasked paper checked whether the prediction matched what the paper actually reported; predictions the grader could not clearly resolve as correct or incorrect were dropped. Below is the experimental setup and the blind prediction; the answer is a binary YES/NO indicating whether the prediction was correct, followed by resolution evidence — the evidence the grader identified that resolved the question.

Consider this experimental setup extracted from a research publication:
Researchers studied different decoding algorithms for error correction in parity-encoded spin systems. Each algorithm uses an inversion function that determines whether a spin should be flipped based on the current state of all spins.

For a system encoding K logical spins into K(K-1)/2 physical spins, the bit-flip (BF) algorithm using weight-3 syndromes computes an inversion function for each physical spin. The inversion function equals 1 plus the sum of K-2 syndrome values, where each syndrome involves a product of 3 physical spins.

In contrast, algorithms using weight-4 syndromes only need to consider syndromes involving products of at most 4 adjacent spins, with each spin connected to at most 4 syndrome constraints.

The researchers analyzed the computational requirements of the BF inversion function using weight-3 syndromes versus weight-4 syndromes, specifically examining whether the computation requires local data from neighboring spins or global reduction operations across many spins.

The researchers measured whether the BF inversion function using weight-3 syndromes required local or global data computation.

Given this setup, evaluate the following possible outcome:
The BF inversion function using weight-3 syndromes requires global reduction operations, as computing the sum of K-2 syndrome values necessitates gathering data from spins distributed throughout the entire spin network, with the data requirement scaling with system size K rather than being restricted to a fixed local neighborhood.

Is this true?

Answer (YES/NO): YES